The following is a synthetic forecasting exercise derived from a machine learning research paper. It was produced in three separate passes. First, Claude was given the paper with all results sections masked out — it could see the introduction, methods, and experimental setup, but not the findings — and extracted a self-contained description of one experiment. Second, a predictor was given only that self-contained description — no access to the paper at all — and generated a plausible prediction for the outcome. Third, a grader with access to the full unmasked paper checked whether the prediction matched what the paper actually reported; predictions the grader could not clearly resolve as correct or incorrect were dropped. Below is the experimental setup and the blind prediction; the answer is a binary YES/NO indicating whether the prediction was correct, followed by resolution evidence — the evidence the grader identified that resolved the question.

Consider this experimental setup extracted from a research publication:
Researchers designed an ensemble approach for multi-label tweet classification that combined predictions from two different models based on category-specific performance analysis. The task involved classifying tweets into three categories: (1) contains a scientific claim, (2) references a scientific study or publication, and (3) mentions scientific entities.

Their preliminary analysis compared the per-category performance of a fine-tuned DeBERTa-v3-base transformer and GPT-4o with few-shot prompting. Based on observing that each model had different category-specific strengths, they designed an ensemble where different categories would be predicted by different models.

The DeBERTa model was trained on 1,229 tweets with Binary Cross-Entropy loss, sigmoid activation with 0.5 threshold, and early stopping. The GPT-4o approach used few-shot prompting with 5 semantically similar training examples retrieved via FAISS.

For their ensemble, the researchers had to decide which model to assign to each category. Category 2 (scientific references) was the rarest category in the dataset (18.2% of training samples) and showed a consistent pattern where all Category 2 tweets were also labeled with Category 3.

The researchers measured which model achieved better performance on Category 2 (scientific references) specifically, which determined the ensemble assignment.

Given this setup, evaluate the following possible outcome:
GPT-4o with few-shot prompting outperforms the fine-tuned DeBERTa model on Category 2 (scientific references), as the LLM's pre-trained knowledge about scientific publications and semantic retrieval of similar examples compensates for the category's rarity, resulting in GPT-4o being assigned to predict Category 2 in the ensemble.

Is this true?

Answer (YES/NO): YES